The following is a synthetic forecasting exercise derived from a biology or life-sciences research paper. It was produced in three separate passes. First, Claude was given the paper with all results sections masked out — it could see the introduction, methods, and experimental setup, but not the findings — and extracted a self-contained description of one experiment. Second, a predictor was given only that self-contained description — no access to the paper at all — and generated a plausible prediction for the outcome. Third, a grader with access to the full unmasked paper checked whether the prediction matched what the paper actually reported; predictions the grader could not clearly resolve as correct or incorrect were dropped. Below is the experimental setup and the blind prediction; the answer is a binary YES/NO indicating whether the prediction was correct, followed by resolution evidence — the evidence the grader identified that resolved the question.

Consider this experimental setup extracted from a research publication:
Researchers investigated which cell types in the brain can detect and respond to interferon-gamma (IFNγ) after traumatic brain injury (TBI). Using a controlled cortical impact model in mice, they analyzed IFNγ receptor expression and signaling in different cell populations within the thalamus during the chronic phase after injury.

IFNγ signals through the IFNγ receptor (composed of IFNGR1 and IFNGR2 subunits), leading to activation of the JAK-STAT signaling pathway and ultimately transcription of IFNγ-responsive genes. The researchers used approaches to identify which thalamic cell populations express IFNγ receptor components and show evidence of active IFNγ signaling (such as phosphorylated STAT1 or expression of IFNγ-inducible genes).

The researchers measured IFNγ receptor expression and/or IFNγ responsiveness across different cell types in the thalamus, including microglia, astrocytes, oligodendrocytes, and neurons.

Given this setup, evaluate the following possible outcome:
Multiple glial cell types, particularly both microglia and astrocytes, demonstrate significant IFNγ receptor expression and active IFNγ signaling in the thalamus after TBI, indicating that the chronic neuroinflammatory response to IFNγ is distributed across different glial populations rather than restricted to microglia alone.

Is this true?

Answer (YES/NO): NO